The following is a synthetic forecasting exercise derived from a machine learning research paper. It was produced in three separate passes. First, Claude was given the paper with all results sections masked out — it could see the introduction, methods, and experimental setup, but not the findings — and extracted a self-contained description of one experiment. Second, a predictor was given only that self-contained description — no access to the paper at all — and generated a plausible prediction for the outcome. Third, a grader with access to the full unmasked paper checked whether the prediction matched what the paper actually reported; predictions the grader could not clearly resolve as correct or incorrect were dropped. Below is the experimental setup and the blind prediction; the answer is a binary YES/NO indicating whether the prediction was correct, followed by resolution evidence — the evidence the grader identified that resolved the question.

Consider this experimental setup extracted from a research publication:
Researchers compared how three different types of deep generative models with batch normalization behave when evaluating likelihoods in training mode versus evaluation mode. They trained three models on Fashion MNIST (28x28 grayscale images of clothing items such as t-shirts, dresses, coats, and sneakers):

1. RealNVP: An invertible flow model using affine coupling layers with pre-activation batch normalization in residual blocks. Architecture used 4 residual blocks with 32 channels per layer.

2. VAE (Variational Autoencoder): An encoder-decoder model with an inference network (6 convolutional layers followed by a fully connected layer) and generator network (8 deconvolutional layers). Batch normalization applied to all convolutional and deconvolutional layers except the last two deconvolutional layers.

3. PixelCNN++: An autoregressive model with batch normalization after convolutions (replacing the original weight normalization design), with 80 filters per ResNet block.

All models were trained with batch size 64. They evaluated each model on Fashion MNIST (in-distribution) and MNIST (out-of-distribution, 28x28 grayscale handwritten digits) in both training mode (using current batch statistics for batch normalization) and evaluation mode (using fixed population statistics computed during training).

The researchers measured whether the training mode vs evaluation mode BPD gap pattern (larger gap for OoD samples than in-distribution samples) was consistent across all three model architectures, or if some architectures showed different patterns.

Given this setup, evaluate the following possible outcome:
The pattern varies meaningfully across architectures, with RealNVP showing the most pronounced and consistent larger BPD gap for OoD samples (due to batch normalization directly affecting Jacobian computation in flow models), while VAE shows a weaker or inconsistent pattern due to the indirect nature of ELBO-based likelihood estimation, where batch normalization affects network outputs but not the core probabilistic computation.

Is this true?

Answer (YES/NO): NO